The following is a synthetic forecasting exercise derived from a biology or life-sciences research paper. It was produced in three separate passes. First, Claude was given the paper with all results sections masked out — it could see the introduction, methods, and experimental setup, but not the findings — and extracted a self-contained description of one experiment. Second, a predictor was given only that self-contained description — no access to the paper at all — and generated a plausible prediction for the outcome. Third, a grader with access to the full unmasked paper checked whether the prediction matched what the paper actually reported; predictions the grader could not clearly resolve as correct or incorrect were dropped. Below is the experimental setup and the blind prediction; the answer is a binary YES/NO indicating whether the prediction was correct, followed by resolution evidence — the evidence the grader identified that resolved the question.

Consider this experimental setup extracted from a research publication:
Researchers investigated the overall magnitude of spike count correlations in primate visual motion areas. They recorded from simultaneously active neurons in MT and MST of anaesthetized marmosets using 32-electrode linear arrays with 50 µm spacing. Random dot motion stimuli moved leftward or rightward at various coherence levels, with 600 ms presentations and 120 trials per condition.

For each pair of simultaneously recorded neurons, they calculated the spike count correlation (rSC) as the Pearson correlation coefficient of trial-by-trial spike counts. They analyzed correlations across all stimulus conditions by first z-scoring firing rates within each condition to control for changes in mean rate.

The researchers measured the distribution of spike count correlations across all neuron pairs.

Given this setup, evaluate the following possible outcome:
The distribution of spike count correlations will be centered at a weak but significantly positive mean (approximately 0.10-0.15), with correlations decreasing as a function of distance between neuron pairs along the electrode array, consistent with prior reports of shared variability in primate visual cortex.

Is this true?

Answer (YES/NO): NO